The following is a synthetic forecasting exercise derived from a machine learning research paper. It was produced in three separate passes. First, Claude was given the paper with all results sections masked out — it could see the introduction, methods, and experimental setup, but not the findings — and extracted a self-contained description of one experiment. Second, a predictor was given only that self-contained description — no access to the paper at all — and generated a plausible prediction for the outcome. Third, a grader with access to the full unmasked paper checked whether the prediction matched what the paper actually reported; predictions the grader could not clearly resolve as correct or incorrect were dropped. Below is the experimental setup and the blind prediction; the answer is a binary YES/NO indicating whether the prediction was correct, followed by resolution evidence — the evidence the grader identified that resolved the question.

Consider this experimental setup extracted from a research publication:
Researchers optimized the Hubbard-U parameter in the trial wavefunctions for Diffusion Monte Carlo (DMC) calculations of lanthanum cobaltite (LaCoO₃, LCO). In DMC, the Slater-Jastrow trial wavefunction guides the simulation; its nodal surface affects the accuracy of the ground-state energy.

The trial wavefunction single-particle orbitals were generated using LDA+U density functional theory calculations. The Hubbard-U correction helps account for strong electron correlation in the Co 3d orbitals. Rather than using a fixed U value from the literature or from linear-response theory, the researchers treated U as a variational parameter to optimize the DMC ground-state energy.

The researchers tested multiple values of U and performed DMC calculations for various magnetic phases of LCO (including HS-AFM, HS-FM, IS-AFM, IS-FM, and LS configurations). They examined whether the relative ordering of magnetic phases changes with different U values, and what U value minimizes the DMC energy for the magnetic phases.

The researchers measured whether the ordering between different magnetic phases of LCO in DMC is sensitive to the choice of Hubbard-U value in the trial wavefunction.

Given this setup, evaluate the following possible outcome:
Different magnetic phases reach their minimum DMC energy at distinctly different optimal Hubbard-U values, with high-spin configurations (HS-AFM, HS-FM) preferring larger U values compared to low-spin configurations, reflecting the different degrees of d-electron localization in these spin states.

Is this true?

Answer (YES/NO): NO